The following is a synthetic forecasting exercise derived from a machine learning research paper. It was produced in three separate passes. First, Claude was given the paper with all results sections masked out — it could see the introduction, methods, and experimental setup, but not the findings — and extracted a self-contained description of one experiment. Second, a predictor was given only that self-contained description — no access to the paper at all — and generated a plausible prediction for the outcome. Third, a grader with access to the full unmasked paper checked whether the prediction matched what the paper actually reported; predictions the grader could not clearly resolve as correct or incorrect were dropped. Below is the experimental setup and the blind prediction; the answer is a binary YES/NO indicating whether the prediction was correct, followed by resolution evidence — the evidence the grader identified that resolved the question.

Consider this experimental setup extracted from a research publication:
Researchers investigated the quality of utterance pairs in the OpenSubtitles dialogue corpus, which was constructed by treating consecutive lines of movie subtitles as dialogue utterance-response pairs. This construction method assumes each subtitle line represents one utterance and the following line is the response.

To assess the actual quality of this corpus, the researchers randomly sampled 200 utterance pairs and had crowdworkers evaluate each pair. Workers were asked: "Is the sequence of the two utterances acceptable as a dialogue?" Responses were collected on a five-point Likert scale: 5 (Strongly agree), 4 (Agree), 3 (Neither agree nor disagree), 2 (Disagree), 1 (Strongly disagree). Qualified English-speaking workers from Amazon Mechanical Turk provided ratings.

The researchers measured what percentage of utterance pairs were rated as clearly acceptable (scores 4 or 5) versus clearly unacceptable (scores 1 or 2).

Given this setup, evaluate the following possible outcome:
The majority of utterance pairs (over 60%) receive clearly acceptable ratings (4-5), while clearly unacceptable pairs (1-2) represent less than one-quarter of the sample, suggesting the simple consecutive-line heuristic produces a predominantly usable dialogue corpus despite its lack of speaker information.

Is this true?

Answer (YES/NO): NO